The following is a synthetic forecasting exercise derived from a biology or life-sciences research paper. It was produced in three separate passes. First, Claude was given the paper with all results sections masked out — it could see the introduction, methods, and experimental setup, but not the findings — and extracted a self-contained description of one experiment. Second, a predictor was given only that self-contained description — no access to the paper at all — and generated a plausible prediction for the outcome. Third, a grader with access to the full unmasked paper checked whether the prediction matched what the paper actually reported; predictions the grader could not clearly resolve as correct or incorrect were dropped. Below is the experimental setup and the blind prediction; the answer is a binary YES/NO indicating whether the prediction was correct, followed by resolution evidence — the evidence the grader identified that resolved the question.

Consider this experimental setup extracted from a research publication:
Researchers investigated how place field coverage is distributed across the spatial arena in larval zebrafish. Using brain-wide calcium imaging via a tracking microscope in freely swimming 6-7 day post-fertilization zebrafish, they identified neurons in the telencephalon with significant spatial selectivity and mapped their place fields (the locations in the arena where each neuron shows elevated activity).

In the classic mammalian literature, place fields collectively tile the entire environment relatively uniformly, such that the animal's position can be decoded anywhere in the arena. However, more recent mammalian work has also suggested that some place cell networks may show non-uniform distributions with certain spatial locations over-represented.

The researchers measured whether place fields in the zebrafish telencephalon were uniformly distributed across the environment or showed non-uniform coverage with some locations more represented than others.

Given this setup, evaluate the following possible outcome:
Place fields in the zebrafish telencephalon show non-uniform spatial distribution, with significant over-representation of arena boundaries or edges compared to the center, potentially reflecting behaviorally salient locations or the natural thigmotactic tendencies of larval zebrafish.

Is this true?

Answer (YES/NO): NO